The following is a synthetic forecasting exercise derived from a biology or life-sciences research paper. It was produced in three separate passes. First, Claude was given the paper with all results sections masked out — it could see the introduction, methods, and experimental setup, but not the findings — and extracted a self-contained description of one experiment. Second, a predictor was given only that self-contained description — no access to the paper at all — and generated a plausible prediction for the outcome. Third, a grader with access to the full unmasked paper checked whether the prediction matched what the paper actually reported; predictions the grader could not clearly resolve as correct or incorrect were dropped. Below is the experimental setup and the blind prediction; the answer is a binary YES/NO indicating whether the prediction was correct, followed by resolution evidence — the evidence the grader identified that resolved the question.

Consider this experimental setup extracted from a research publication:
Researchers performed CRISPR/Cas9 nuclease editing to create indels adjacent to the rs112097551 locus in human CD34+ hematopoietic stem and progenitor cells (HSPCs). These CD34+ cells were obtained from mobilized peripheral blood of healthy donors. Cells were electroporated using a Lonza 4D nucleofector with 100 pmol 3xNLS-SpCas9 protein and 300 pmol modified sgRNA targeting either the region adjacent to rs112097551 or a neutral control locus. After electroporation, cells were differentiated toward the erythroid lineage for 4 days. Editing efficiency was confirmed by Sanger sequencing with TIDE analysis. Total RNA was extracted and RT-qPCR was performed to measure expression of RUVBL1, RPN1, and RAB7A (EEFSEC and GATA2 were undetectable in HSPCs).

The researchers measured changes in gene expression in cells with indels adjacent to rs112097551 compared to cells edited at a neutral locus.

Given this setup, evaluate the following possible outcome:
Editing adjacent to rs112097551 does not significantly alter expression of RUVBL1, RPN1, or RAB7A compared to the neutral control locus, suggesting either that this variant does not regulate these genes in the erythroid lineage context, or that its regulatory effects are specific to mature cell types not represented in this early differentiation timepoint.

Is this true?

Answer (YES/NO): NO